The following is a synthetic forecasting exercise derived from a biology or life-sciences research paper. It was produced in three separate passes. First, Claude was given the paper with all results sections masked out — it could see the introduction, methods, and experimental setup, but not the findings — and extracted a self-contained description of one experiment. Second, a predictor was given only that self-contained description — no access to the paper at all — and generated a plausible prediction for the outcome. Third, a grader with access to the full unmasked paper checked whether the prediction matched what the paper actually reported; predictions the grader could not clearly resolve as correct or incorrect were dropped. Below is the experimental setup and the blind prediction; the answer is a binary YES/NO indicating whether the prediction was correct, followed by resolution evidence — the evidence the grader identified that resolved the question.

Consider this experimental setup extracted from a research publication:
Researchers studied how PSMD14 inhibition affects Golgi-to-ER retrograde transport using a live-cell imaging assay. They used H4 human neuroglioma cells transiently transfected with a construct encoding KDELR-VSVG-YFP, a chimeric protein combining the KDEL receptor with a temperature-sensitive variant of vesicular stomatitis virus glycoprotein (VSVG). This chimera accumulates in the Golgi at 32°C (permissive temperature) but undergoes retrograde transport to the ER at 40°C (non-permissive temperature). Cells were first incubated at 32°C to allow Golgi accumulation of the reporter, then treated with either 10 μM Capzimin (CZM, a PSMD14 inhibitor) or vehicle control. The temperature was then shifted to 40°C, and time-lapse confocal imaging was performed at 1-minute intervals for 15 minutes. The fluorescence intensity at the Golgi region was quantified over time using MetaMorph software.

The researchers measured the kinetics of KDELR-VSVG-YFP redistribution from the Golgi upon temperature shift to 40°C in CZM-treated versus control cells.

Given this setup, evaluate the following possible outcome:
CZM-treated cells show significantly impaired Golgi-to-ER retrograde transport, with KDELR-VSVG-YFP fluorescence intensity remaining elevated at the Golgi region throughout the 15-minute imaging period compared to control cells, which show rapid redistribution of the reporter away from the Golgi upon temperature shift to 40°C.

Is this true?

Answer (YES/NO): YES